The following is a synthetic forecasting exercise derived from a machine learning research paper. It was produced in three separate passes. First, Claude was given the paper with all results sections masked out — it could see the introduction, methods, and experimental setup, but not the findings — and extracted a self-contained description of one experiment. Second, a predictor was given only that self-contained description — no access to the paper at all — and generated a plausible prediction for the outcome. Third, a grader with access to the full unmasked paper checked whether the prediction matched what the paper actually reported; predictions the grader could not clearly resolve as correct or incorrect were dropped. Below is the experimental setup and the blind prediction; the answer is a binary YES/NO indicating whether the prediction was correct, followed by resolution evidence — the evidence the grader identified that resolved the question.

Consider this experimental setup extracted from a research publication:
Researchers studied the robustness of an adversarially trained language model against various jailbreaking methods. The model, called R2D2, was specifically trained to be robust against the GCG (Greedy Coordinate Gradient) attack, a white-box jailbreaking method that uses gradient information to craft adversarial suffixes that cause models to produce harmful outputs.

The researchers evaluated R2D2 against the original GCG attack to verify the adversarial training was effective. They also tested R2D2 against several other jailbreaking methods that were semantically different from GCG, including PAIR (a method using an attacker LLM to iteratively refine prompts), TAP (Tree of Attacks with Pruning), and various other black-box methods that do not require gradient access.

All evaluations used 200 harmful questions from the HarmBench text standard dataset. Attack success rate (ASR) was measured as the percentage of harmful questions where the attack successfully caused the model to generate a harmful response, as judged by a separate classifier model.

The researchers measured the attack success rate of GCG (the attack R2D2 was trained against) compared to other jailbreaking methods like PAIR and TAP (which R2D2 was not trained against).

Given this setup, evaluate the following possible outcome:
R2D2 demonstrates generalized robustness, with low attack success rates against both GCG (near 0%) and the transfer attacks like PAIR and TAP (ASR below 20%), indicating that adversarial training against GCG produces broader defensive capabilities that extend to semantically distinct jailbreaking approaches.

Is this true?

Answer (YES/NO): NO